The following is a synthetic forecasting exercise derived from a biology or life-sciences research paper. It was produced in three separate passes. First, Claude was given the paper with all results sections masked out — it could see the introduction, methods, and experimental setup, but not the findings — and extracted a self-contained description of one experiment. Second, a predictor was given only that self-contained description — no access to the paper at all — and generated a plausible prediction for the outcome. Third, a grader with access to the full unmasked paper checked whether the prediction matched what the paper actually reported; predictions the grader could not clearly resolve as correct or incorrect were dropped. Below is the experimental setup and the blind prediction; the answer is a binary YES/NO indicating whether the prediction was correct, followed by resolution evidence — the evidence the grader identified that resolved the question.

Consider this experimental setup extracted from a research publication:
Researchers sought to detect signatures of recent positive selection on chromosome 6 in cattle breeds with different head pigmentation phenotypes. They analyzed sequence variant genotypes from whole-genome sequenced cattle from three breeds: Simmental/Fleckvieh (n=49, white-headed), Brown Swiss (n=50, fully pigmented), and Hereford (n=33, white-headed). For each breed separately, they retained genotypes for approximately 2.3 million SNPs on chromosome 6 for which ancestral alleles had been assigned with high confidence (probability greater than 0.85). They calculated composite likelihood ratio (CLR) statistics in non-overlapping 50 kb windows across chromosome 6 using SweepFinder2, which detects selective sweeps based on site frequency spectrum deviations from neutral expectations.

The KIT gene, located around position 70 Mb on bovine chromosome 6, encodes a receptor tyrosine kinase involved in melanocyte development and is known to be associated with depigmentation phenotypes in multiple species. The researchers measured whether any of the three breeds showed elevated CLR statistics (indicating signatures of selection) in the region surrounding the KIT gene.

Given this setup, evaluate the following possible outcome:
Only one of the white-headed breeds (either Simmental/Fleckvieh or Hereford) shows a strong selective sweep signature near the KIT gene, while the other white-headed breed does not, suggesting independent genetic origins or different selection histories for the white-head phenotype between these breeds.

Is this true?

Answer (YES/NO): NO